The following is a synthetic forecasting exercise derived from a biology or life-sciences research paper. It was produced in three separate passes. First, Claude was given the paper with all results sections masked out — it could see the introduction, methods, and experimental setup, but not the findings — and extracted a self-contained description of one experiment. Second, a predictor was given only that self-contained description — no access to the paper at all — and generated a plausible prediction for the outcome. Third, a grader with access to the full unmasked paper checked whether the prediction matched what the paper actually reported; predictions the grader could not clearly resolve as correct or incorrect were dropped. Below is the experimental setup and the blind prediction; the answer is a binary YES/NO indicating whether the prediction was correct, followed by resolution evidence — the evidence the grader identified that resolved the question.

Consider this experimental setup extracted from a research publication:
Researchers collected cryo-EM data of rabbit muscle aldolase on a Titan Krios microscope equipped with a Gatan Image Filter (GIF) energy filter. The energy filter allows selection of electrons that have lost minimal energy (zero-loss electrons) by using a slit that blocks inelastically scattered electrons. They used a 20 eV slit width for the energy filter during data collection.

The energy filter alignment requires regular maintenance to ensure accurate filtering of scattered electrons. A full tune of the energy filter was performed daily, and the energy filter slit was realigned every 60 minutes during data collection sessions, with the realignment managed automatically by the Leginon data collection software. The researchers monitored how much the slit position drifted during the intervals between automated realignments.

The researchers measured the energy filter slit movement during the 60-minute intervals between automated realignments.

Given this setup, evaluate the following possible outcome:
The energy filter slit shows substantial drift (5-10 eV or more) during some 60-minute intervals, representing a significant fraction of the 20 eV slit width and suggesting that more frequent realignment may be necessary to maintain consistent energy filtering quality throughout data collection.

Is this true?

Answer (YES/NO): NO